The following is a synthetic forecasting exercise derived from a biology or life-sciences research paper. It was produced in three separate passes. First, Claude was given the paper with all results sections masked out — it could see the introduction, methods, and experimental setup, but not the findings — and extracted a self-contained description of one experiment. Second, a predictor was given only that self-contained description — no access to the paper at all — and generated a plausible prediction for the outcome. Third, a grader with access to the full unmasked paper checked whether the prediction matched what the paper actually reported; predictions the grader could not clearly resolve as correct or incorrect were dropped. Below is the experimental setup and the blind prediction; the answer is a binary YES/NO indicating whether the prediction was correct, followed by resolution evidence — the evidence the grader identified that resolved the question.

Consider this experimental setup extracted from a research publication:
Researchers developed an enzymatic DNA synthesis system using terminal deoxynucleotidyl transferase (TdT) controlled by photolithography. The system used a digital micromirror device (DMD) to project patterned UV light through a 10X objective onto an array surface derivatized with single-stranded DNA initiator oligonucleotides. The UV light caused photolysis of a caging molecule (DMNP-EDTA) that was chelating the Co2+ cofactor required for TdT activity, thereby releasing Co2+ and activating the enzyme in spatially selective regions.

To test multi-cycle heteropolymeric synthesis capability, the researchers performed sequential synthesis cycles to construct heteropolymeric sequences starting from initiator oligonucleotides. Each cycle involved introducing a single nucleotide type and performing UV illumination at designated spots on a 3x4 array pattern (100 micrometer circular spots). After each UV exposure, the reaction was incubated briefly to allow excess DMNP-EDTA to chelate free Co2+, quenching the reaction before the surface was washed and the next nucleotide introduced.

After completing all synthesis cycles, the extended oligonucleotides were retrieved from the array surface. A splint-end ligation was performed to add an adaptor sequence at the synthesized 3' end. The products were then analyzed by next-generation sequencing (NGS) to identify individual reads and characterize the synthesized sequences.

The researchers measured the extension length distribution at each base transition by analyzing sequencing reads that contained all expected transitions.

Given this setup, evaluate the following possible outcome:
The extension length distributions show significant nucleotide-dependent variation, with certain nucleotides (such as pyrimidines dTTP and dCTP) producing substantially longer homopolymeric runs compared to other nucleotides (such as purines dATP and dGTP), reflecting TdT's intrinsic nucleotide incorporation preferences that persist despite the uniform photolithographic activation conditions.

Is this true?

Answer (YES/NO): NO